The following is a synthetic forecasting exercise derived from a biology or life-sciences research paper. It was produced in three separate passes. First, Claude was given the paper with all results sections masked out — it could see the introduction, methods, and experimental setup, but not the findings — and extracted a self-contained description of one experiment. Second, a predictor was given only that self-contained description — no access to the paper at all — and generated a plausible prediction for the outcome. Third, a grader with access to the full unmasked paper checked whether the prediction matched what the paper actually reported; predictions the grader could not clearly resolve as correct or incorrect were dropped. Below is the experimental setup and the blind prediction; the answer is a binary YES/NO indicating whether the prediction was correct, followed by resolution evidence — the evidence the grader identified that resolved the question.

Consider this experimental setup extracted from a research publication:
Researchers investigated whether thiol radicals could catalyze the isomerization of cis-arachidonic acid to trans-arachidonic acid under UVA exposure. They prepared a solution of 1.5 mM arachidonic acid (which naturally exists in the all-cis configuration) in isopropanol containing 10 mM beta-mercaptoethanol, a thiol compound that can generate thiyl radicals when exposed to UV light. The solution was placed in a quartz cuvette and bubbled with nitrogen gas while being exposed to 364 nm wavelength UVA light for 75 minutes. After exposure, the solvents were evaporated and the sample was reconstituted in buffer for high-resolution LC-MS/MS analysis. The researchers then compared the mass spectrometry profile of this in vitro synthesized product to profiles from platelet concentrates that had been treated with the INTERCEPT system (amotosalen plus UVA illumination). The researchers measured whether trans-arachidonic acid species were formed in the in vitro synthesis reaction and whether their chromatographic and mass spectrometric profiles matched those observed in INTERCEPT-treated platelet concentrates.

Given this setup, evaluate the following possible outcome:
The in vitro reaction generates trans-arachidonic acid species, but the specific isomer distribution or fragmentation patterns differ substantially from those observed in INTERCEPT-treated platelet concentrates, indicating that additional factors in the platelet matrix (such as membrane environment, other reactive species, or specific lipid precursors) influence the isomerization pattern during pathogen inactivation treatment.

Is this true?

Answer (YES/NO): NO